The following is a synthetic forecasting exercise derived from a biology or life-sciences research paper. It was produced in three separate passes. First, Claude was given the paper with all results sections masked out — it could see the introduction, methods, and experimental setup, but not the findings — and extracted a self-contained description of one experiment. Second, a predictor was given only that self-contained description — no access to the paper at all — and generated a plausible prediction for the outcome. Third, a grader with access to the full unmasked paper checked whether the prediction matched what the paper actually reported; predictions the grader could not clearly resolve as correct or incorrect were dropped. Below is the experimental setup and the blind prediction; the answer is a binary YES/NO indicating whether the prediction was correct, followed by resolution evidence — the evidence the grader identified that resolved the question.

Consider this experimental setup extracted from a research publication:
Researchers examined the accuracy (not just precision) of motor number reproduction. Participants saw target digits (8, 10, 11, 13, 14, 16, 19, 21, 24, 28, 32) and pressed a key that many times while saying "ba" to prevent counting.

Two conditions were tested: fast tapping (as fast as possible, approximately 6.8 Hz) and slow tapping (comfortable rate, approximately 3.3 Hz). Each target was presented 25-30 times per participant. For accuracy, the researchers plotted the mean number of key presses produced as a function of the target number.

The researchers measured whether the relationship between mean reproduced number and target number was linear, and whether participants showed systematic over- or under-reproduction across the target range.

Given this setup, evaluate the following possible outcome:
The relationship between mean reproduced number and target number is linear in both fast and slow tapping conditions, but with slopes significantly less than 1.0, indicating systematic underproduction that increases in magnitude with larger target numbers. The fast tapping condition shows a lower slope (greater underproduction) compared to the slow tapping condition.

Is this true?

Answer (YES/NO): NO